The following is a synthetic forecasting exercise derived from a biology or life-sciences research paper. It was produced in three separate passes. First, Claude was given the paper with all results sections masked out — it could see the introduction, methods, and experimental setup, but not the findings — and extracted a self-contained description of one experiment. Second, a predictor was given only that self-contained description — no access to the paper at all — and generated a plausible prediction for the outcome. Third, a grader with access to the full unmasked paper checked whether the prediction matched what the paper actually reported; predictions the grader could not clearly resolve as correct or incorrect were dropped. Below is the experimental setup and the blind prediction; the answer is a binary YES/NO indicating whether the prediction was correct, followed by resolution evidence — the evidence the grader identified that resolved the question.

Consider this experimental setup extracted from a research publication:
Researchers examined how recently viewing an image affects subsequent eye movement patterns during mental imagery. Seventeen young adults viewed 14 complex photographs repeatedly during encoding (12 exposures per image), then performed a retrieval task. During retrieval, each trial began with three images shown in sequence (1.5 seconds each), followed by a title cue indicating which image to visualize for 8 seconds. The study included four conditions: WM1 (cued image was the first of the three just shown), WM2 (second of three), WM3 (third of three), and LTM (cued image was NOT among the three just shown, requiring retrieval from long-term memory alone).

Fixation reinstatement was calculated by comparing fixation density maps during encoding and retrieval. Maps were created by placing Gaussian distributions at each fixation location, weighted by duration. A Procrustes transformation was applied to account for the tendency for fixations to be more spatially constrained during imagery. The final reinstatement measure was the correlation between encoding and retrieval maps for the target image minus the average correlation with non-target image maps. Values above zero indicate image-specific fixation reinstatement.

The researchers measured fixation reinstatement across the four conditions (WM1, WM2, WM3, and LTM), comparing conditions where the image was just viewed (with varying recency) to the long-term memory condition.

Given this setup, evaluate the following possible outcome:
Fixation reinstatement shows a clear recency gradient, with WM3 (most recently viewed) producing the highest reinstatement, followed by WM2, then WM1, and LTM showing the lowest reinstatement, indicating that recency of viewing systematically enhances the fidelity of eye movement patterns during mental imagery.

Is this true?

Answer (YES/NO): NO